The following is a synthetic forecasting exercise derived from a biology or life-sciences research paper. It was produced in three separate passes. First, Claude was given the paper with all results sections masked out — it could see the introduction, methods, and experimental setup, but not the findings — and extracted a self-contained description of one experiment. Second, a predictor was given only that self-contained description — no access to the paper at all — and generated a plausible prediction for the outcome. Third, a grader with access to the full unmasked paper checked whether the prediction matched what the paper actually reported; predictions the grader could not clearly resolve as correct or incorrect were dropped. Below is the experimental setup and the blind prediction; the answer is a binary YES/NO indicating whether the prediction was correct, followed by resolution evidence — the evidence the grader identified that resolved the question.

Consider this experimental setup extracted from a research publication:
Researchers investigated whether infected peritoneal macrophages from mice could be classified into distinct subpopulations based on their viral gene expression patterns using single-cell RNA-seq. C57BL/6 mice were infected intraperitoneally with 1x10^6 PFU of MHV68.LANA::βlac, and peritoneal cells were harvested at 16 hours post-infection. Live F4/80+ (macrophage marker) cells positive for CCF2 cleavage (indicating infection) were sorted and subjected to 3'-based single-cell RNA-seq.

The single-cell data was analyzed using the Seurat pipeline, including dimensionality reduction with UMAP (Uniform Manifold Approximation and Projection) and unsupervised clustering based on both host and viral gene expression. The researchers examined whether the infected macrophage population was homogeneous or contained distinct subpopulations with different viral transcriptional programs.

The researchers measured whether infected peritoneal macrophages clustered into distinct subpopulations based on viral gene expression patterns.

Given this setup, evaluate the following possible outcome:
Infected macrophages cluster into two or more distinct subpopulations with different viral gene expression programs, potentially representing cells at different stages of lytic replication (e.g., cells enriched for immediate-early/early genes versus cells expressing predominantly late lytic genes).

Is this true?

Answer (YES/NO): NO